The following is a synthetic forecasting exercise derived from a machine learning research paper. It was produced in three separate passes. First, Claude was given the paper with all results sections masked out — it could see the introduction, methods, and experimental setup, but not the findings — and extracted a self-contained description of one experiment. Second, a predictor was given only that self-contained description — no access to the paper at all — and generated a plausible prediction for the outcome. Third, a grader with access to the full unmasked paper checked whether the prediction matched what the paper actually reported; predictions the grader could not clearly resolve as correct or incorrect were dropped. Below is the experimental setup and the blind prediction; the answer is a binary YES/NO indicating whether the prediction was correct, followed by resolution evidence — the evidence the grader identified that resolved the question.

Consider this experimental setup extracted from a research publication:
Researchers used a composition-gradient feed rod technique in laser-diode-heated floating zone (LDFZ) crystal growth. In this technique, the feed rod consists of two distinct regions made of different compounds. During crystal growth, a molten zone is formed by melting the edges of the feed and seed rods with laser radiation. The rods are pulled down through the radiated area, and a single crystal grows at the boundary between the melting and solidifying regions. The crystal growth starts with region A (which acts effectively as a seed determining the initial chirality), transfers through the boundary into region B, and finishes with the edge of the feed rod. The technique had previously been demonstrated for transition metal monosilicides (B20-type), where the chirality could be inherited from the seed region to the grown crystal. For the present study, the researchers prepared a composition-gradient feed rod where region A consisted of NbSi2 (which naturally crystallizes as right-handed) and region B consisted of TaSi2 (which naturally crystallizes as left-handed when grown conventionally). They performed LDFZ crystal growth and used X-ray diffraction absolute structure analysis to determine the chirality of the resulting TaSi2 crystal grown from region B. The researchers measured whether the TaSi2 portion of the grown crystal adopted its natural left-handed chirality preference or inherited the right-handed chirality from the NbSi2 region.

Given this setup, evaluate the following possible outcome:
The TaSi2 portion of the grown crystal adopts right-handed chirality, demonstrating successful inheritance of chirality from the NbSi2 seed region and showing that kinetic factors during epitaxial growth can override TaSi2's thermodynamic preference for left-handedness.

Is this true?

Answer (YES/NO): YES